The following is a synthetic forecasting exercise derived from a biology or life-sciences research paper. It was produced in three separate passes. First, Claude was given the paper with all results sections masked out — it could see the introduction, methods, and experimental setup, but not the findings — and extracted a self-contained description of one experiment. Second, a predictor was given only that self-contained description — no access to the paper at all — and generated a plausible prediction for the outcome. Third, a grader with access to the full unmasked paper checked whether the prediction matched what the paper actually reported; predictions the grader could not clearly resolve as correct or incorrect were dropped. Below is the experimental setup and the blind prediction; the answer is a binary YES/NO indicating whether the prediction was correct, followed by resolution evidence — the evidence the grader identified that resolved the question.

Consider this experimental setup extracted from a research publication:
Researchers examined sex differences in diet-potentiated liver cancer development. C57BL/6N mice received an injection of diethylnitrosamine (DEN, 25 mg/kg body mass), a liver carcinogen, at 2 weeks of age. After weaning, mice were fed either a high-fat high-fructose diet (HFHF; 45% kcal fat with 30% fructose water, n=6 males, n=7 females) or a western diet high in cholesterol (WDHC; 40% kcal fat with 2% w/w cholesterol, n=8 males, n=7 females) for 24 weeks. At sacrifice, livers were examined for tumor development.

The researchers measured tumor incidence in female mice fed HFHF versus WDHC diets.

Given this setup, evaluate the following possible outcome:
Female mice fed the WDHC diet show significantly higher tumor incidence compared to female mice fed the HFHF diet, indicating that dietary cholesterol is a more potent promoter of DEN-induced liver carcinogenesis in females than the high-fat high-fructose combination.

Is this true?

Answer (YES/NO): NO